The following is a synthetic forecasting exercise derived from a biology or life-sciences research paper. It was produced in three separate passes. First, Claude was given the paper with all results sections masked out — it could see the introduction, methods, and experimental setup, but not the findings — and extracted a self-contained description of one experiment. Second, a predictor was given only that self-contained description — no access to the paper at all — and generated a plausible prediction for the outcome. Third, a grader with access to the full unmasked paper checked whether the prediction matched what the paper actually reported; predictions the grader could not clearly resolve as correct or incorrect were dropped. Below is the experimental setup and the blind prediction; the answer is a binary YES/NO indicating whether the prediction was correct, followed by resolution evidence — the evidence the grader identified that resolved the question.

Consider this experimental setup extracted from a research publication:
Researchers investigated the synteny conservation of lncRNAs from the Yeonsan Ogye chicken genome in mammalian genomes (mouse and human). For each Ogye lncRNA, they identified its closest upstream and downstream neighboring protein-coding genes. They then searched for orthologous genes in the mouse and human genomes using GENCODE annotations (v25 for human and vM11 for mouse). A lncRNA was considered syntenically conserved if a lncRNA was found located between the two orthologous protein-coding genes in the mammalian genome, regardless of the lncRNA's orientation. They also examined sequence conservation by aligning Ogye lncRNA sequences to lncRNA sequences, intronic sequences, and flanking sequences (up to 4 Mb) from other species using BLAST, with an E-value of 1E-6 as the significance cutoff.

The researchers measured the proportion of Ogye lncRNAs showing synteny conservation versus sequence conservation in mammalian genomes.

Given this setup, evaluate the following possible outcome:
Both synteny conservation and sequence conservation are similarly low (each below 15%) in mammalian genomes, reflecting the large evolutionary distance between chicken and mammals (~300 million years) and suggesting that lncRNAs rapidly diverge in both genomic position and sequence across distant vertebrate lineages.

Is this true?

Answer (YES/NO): NO